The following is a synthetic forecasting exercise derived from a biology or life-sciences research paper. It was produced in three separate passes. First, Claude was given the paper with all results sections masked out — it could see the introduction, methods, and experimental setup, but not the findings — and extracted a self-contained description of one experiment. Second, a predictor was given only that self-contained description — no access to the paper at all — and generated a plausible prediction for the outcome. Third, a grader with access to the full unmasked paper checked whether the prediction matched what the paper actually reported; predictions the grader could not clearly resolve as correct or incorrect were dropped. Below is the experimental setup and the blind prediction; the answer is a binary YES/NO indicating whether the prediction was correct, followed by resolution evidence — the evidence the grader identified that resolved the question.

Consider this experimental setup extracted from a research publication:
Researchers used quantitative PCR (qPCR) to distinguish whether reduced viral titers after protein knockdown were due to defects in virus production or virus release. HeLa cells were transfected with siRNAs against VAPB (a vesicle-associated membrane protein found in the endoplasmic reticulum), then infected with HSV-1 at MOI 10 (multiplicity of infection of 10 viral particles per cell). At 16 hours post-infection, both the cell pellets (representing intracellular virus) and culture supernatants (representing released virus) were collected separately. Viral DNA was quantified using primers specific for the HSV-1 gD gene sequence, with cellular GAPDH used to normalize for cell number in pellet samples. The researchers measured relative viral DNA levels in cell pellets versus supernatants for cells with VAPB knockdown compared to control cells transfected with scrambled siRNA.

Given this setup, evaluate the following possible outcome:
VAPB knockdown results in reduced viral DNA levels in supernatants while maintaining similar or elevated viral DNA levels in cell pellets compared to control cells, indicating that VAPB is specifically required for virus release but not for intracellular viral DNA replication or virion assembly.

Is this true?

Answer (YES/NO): YES